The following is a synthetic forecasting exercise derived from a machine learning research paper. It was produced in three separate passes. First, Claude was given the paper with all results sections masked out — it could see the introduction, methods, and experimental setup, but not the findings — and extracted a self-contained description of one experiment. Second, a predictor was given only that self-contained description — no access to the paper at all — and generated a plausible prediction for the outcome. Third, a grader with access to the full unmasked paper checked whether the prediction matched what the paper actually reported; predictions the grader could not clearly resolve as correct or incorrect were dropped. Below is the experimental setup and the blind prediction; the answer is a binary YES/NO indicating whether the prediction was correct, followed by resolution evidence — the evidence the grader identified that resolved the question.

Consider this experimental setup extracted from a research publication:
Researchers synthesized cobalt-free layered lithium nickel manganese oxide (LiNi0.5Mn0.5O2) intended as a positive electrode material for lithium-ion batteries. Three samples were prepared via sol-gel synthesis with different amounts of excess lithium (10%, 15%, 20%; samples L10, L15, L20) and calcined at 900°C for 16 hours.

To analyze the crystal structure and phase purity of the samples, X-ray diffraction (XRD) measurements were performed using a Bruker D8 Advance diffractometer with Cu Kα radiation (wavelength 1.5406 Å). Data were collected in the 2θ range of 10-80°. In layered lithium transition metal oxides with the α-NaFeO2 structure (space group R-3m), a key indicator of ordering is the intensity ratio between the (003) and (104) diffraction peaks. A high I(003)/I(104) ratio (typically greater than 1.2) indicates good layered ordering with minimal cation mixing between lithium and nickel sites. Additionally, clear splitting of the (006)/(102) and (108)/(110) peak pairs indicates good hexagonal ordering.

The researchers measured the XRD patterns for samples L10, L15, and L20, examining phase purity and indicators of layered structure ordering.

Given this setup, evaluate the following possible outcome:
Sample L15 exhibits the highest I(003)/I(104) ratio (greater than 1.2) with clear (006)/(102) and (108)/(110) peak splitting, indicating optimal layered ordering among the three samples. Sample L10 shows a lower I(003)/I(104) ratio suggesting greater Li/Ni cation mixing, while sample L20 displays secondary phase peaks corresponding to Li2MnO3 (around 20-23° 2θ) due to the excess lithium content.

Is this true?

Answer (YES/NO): NO